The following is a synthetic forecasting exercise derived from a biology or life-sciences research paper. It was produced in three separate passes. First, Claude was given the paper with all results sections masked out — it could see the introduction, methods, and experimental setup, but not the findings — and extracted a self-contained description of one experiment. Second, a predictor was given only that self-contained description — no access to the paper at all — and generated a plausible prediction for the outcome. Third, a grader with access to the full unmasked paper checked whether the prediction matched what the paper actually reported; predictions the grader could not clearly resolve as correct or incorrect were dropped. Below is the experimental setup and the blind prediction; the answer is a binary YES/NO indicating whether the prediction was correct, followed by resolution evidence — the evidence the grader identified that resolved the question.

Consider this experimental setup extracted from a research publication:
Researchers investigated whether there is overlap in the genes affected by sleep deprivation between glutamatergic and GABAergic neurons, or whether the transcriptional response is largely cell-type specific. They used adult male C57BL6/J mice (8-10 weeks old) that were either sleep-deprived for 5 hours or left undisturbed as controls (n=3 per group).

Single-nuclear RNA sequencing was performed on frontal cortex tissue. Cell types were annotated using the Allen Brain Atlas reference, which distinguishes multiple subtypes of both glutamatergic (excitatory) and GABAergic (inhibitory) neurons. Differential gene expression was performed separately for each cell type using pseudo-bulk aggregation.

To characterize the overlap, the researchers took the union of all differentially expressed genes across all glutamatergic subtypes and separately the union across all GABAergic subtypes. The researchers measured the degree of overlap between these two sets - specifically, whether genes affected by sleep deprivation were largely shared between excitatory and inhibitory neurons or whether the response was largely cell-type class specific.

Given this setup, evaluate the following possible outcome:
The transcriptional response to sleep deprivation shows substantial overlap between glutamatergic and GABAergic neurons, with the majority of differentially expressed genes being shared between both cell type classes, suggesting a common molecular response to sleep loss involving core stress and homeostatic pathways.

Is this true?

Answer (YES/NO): NO